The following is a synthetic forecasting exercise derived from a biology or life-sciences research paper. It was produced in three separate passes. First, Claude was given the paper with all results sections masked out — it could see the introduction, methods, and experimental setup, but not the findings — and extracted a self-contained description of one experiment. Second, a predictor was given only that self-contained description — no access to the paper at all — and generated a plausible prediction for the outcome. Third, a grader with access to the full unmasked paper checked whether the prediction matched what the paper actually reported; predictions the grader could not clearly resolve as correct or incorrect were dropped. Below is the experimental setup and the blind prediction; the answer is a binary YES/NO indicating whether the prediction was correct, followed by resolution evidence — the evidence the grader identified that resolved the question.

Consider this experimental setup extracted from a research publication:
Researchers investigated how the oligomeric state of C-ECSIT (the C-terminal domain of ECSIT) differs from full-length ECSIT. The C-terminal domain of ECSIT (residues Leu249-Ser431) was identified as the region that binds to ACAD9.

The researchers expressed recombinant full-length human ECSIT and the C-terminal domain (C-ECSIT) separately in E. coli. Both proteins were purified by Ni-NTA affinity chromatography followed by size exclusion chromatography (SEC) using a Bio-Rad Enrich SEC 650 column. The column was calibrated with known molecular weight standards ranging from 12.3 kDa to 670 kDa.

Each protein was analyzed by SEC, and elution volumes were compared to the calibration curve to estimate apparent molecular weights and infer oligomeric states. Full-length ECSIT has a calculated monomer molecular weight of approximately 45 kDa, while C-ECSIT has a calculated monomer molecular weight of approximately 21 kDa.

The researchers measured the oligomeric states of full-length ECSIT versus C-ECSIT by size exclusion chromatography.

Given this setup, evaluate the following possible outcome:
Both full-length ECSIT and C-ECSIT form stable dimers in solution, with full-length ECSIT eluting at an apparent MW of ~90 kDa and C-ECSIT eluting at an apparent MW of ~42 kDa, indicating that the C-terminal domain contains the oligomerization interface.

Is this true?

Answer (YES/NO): NO